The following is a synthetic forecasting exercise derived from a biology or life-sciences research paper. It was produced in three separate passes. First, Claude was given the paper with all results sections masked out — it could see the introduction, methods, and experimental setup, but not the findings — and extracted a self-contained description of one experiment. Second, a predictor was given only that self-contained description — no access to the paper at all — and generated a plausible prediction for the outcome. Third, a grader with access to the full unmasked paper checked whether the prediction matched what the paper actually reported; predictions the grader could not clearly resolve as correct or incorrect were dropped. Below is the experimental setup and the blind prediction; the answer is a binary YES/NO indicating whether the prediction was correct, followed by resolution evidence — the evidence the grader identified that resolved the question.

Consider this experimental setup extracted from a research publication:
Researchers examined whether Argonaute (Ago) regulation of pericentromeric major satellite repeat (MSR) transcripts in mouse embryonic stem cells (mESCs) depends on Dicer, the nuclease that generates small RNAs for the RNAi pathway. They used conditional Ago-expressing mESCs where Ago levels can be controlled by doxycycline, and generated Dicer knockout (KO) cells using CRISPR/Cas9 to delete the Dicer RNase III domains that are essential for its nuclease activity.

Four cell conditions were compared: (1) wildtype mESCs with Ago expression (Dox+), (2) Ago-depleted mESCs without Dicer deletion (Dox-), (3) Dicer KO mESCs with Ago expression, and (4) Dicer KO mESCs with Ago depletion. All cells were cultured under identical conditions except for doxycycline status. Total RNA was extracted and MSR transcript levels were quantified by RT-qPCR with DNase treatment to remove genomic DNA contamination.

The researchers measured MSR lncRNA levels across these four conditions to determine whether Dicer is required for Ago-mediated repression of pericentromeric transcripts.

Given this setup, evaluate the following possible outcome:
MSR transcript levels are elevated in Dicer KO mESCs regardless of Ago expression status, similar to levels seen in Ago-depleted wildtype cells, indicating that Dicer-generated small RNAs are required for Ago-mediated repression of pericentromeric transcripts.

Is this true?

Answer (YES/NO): YES